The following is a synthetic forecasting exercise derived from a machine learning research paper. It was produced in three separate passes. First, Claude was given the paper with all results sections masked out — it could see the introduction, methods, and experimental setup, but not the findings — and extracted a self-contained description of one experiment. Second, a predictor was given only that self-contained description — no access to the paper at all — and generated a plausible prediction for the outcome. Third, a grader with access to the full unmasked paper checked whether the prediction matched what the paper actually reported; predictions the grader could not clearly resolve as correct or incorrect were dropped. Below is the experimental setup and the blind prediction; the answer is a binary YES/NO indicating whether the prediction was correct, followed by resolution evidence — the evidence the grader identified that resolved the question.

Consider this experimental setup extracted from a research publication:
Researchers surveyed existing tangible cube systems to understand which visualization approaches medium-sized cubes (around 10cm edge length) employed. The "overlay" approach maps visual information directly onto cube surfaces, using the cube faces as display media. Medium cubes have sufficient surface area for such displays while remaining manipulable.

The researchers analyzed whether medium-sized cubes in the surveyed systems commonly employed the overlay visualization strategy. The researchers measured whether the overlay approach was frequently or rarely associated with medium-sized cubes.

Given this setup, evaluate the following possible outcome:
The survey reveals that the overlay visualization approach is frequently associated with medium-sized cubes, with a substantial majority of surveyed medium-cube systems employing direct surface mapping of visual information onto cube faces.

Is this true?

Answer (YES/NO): NO